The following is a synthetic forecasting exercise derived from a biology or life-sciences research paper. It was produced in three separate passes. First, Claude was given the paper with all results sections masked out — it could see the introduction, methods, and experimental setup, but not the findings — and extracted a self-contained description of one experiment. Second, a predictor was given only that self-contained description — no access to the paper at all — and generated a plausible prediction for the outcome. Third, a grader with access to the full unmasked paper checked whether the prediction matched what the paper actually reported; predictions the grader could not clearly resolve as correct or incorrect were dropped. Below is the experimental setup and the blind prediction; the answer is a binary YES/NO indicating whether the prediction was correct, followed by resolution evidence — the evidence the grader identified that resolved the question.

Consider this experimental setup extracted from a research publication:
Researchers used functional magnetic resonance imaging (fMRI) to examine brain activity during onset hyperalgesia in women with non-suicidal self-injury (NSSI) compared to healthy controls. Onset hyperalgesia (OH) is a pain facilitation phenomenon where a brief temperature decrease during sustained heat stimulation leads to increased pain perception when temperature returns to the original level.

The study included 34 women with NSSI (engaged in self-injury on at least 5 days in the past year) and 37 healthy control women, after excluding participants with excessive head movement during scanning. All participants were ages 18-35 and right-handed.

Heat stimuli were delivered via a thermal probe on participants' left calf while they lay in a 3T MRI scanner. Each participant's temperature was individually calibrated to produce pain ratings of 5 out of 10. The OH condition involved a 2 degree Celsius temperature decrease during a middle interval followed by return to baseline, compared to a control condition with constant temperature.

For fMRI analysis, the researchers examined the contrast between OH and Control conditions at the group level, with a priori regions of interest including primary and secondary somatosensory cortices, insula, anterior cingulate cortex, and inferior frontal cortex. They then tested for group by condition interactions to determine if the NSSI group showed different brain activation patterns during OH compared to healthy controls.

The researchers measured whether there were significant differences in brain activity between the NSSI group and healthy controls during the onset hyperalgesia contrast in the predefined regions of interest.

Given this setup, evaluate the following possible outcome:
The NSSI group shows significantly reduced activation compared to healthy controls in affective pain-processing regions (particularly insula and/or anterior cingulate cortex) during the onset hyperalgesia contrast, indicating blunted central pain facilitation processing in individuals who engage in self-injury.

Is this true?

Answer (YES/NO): NO